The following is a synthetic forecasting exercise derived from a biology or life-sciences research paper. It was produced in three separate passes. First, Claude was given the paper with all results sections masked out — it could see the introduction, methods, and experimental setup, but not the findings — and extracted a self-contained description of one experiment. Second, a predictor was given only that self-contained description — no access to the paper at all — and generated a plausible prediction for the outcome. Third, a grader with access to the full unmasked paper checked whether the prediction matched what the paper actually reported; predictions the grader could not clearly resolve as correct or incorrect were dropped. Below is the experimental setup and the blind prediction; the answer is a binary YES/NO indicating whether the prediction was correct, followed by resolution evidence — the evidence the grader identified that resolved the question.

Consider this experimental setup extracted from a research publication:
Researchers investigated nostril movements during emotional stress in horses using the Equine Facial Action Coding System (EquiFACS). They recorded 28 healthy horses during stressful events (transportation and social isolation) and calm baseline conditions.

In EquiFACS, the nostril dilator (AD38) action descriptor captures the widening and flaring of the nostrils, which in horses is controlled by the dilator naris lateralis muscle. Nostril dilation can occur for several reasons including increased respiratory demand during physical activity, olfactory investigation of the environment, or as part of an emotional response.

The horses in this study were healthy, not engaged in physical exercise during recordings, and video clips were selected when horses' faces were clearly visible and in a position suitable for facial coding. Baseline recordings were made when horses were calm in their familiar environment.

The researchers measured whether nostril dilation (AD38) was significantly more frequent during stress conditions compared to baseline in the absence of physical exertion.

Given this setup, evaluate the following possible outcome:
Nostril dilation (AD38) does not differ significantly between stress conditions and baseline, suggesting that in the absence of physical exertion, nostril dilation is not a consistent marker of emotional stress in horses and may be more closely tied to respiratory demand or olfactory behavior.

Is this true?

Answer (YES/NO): NO